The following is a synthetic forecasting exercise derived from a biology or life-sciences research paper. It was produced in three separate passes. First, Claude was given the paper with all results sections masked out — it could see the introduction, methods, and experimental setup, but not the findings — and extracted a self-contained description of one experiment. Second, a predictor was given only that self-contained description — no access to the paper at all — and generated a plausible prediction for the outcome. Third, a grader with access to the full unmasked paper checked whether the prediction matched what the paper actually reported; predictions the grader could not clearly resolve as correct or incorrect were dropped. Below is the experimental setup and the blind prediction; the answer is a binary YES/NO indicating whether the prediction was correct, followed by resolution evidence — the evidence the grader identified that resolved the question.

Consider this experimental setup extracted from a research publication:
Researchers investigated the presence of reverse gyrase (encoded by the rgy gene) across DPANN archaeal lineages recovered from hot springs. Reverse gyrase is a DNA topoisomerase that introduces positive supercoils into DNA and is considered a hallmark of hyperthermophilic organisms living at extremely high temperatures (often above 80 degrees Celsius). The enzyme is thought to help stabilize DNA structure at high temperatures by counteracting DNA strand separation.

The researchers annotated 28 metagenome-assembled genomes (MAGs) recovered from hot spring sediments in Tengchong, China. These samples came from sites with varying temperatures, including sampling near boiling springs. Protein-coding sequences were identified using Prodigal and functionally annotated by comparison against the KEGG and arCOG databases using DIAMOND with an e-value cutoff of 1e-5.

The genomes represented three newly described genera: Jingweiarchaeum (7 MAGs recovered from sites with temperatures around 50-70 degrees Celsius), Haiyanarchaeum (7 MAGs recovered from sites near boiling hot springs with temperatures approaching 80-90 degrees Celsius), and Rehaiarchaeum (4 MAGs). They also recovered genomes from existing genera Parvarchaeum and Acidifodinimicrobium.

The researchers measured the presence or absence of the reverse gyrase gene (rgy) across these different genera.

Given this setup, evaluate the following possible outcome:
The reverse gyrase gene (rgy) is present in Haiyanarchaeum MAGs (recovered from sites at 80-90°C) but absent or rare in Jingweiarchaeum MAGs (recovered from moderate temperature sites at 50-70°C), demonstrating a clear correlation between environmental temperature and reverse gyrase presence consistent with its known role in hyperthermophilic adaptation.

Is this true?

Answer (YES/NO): YES